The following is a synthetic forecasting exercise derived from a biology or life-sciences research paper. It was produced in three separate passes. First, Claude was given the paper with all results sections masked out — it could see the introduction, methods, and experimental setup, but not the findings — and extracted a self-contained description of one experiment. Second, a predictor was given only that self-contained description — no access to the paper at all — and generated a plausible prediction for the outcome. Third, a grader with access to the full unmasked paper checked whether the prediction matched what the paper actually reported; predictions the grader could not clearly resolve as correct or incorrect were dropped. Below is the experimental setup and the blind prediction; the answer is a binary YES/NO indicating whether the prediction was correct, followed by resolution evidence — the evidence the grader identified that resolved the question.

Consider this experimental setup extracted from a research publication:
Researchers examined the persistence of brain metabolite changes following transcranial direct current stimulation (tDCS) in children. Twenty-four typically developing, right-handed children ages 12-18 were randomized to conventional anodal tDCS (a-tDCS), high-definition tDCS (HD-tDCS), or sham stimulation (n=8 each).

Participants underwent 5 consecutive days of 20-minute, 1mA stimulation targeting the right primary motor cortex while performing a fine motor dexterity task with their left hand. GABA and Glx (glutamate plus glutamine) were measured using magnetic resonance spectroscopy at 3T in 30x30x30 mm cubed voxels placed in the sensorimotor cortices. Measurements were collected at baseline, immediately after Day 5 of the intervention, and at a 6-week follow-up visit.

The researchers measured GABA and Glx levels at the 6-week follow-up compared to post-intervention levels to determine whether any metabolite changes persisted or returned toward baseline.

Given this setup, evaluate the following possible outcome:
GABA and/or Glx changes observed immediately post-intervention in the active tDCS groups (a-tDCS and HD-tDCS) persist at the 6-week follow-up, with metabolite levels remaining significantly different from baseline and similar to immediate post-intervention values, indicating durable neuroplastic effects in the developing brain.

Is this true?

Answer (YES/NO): NO